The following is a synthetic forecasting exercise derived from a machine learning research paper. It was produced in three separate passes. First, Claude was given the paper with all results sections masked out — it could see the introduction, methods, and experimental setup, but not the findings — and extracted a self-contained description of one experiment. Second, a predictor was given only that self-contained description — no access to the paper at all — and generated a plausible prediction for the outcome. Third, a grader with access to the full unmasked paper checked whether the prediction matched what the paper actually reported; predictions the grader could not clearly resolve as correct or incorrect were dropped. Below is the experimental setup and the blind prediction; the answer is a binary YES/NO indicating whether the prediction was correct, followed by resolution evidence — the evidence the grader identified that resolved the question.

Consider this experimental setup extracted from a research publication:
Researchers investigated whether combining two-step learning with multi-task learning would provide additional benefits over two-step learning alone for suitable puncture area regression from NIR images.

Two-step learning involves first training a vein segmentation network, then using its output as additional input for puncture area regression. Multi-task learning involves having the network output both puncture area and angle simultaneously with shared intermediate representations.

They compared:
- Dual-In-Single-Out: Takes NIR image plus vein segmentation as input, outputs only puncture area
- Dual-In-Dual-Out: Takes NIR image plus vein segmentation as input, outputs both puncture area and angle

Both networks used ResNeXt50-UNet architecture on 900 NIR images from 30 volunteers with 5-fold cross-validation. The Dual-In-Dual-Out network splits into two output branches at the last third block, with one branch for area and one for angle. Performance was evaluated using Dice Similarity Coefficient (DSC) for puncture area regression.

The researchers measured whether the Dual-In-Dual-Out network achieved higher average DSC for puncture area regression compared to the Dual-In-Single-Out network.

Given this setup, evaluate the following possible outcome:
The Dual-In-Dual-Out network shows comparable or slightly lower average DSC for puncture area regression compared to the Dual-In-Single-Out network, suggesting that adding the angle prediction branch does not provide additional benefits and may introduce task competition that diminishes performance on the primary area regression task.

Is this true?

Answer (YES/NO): NO